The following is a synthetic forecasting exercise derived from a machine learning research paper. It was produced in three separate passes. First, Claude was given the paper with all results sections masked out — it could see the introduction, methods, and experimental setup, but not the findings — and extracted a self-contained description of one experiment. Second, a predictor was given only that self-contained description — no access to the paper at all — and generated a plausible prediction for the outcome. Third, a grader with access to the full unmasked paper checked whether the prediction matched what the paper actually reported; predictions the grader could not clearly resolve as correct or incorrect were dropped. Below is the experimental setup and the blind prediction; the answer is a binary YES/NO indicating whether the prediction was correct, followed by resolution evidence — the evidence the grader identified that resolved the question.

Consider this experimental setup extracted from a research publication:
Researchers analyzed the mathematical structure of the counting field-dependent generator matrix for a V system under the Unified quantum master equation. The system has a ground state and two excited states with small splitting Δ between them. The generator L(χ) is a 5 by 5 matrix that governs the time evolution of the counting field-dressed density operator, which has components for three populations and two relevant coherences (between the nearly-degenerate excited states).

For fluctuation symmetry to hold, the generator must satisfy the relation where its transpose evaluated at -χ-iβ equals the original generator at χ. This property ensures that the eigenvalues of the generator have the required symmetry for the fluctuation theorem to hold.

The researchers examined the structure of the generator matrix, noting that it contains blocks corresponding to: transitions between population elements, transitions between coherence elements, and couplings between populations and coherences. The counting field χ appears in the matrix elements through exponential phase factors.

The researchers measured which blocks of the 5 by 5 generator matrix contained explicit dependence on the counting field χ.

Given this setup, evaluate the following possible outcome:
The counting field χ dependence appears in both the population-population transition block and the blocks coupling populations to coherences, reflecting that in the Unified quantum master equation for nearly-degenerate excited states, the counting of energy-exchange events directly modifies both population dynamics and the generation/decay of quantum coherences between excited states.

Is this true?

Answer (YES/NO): YES